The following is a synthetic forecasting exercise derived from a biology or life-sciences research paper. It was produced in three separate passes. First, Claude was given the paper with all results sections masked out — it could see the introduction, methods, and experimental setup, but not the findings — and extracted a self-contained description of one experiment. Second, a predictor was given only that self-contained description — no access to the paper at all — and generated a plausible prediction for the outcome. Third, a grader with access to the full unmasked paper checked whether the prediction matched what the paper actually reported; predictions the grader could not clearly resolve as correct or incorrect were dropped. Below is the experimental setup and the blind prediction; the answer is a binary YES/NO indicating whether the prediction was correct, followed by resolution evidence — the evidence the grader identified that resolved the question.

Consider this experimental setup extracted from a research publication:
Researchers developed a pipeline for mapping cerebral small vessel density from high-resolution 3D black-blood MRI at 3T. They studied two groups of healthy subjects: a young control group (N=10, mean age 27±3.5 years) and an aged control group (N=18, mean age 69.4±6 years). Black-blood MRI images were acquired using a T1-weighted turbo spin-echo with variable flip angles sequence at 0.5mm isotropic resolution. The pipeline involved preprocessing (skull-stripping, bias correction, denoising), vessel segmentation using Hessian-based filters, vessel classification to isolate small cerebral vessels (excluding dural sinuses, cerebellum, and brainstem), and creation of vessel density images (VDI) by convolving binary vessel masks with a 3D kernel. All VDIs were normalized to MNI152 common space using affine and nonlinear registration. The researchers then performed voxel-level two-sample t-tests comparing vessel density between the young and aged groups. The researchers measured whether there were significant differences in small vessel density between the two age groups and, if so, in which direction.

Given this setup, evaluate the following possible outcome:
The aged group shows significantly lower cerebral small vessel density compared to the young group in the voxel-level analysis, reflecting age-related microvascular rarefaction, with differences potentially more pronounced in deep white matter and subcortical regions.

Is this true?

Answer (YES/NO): NO